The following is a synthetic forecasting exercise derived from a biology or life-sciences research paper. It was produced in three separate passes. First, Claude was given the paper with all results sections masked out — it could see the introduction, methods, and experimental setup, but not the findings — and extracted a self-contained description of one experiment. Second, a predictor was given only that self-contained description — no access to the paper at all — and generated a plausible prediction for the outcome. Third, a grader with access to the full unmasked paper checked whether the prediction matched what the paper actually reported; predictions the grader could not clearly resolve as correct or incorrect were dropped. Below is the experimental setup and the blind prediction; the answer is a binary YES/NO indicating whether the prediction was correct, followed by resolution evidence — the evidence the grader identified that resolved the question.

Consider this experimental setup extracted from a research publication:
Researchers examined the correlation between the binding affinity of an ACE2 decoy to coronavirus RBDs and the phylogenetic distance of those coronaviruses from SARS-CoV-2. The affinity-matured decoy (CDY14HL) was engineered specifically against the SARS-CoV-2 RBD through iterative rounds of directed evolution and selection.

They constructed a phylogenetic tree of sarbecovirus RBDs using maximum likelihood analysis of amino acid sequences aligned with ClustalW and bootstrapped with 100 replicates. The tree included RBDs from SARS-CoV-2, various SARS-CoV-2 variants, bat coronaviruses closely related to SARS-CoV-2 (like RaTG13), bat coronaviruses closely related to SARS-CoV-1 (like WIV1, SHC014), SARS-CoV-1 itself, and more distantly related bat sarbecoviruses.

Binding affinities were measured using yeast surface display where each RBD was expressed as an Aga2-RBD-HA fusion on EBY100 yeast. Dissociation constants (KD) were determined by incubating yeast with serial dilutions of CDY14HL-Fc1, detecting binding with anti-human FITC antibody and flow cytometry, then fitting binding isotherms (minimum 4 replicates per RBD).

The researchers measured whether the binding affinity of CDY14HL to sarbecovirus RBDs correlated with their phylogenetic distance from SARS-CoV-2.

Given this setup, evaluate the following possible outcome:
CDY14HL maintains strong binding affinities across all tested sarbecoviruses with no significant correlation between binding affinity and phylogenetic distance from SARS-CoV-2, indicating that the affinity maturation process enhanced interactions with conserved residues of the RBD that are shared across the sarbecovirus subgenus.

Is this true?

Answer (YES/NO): NO